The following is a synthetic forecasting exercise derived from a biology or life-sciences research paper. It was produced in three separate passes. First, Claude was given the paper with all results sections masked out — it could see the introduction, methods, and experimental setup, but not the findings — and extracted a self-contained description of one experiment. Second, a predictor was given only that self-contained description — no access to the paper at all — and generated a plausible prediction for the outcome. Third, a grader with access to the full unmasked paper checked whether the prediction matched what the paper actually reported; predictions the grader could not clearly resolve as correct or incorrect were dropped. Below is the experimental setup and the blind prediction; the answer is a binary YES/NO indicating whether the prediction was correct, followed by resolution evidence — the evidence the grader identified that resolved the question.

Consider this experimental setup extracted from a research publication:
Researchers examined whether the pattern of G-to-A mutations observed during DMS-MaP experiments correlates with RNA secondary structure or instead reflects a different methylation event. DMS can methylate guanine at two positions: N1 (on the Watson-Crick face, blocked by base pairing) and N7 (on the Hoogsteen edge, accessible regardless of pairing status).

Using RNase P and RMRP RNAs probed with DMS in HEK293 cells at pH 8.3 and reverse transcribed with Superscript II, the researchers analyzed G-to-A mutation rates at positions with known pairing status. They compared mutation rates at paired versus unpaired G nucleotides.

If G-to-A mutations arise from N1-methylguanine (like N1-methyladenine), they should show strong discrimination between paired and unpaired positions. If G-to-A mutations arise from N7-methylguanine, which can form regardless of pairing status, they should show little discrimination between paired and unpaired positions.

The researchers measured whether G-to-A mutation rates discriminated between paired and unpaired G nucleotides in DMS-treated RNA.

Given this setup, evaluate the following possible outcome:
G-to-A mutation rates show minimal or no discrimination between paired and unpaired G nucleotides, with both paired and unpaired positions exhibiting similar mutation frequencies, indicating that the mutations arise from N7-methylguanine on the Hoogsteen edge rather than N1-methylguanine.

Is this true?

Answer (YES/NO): YES